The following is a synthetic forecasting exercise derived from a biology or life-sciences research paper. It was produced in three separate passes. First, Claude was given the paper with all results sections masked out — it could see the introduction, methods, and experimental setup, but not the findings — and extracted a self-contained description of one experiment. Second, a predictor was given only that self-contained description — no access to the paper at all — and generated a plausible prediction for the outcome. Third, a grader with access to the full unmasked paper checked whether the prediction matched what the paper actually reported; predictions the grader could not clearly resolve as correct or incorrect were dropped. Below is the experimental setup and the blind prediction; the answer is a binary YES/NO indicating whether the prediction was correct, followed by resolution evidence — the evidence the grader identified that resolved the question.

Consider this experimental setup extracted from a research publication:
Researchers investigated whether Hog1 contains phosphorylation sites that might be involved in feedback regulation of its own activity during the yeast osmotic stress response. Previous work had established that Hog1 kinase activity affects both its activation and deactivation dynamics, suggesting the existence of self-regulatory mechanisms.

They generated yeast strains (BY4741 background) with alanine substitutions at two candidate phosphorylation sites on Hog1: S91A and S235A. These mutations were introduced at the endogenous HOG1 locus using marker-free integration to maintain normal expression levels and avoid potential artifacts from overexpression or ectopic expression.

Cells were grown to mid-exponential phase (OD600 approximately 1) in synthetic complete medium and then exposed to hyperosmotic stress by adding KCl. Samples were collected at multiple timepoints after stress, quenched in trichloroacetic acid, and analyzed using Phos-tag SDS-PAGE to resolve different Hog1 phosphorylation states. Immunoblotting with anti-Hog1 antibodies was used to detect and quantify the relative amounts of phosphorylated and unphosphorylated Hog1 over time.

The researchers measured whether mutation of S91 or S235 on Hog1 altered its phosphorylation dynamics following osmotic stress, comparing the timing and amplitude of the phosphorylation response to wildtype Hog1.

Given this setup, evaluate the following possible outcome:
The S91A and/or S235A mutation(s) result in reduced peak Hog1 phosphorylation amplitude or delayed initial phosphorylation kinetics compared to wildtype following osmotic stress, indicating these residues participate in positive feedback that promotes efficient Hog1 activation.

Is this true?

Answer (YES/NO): NO